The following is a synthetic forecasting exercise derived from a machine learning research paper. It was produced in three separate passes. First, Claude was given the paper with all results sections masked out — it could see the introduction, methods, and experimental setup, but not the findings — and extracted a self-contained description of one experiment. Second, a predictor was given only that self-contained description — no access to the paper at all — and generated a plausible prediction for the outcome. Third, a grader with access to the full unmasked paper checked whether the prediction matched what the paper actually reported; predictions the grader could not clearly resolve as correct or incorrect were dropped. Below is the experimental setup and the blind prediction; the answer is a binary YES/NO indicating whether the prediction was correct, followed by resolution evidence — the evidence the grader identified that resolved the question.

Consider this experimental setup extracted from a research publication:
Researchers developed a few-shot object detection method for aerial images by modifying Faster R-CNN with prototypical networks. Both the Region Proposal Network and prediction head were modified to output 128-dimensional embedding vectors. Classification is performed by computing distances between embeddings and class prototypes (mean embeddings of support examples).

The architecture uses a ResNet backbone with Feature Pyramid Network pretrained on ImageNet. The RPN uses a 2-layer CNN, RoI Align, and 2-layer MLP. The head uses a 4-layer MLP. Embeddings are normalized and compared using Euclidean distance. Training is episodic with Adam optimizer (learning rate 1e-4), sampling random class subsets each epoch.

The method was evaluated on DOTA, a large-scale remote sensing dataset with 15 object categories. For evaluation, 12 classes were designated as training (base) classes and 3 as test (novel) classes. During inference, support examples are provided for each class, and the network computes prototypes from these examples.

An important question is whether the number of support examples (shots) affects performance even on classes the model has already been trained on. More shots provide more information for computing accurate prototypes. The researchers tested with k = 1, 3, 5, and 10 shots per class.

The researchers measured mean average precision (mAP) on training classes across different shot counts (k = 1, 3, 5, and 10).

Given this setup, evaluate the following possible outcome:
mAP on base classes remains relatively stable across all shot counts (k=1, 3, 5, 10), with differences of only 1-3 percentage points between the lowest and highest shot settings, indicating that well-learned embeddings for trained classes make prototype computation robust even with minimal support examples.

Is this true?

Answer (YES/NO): NO